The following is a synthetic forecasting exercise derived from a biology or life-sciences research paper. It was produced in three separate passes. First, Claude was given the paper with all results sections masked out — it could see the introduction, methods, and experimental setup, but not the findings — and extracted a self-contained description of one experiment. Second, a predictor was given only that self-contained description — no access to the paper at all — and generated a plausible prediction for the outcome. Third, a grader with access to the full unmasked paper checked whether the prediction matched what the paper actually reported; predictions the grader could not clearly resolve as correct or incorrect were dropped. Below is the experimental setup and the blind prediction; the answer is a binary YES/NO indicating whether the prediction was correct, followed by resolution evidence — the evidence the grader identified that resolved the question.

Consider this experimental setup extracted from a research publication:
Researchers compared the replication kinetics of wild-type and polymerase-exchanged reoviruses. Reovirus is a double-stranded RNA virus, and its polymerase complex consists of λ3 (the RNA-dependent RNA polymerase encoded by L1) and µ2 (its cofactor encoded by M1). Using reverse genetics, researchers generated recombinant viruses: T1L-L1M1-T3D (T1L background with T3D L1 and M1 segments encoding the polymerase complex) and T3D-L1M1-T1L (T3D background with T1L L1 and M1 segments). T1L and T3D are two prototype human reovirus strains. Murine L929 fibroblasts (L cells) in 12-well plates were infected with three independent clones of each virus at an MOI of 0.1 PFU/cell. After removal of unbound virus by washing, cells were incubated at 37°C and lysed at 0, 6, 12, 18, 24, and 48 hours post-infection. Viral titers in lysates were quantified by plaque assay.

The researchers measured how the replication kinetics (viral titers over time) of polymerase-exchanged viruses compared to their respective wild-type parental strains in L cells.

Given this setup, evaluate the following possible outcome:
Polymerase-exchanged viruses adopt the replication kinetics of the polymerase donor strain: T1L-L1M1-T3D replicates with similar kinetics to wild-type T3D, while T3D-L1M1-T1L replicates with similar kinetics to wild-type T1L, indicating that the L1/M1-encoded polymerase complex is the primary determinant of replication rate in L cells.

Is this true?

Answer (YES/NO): NO